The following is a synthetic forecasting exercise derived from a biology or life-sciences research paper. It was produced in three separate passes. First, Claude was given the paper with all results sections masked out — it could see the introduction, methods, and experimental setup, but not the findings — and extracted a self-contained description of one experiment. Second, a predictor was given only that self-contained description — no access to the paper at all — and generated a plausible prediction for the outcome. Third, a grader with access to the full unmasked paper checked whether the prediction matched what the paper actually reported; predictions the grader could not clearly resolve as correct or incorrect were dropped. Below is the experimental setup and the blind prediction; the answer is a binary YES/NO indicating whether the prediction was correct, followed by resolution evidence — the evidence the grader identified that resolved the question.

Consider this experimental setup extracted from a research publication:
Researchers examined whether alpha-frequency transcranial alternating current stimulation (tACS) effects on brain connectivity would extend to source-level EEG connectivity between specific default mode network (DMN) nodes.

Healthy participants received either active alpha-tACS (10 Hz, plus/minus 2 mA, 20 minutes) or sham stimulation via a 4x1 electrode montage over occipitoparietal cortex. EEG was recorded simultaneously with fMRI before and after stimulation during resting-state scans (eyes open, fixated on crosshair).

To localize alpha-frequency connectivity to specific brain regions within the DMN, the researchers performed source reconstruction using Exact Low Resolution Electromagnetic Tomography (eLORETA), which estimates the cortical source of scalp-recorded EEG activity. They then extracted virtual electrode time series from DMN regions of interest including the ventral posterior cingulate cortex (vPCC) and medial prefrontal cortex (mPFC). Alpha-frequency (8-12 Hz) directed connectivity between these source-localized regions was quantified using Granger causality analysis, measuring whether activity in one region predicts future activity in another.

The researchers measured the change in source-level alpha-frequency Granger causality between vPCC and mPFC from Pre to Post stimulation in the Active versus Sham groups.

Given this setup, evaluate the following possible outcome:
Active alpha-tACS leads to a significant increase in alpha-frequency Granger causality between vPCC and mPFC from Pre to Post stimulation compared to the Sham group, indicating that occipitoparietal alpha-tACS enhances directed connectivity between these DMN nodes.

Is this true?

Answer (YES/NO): YES